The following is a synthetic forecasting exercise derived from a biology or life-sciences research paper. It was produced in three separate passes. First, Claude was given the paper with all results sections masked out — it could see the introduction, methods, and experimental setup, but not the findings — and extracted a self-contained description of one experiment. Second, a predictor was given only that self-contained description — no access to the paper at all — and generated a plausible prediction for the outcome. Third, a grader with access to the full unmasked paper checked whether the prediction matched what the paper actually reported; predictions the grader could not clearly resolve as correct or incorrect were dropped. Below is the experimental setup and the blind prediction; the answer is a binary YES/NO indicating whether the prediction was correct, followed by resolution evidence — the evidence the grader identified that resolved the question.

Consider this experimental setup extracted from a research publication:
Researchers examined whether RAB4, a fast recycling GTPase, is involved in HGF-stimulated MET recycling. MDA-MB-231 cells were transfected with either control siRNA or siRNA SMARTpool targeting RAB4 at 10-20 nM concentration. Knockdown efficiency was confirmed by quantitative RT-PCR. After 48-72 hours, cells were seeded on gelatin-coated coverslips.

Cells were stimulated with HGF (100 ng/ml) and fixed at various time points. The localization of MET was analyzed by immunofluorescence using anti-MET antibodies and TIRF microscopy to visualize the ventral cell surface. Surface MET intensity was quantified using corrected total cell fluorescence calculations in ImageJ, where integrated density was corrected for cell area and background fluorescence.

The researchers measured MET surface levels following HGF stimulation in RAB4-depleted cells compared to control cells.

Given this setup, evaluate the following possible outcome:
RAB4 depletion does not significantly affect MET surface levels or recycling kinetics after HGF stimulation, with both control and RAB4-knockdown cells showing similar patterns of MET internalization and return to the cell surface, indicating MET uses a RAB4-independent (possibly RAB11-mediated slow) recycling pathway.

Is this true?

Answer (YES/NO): NO